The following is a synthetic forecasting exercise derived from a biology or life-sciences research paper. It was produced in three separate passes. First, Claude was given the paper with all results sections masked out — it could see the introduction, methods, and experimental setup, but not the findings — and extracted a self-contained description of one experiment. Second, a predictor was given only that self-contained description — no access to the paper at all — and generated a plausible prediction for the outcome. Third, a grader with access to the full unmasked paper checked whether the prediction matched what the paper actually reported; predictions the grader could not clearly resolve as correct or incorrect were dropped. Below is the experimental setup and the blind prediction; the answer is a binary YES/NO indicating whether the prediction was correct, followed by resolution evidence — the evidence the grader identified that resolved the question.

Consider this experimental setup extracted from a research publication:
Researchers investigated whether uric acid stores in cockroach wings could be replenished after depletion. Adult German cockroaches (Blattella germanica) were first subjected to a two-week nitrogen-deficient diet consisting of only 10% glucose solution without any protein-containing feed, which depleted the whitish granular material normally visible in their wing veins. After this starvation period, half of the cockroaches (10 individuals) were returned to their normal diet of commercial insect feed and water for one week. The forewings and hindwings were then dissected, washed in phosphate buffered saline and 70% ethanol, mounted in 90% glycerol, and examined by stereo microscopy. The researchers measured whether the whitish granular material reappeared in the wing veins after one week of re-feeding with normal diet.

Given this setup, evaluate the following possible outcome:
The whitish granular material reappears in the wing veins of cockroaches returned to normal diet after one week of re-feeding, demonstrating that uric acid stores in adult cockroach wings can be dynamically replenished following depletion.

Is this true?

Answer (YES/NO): YES